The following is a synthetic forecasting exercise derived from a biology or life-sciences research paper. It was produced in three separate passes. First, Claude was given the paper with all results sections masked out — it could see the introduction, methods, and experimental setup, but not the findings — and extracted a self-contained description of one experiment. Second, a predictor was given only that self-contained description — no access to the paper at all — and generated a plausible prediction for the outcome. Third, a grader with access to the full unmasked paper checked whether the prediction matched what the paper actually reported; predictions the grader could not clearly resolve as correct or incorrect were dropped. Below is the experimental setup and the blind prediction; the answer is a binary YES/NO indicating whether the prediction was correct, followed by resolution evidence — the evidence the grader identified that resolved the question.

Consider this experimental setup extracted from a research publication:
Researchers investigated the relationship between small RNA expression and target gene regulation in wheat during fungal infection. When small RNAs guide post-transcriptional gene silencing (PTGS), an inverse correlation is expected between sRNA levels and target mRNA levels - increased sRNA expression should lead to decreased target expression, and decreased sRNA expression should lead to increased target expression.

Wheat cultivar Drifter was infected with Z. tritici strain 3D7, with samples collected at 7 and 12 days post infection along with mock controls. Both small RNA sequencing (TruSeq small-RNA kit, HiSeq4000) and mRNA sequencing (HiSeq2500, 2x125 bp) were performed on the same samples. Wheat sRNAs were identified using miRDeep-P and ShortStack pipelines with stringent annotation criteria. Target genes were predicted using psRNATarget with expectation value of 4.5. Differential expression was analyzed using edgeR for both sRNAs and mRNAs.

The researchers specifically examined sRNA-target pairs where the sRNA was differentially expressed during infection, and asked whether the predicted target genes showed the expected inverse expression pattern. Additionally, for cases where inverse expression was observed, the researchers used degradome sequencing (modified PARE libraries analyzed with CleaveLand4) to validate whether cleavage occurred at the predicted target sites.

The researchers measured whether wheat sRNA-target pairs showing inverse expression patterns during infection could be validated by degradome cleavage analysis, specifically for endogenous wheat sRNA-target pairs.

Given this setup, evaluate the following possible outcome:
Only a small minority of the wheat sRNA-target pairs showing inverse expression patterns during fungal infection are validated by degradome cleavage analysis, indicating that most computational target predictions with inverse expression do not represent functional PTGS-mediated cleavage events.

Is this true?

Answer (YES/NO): YES